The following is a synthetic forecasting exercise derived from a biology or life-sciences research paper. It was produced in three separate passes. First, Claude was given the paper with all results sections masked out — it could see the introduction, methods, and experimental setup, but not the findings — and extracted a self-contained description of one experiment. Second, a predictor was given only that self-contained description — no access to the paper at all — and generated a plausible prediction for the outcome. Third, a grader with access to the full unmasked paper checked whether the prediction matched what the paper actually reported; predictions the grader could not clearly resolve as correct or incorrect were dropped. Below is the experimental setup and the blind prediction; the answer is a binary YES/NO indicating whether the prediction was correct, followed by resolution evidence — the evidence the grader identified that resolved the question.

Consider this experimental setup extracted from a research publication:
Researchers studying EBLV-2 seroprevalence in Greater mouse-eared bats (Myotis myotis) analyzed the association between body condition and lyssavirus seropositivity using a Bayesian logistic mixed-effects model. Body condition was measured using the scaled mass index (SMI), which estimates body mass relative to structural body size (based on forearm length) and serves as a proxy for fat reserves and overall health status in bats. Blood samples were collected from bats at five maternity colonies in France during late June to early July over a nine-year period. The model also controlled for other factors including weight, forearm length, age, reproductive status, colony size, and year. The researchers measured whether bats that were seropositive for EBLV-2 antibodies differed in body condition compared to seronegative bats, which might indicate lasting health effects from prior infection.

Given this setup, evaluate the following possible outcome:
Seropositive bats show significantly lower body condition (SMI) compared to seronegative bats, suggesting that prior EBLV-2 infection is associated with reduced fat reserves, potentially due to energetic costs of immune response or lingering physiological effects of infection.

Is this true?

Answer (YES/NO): NO